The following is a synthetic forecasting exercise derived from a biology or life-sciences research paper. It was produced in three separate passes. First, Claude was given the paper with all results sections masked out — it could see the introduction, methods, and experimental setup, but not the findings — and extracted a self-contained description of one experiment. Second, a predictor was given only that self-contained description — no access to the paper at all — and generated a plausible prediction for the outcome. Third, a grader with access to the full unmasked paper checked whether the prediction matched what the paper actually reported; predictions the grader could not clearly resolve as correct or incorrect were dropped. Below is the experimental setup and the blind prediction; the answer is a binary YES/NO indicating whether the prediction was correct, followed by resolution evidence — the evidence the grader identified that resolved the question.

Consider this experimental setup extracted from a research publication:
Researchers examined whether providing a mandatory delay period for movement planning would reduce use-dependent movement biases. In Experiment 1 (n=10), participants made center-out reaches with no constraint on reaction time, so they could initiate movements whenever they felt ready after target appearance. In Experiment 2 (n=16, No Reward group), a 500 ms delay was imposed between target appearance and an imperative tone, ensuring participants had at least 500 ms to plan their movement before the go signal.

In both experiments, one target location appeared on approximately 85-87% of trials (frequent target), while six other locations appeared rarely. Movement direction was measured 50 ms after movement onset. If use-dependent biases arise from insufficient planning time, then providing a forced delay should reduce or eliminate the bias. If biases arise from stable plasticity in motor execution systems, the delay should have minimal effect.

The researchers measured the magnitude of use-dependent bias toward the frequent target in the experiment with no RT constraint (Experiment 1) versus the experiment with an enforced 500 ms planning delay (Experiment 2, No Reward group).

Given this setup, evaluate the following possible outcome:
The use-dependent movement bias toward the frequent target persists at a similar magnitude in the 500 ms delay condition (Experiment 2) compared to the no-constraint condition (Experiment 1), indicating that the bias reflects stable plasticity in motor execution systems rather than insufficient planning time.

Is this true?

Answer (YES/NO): NO